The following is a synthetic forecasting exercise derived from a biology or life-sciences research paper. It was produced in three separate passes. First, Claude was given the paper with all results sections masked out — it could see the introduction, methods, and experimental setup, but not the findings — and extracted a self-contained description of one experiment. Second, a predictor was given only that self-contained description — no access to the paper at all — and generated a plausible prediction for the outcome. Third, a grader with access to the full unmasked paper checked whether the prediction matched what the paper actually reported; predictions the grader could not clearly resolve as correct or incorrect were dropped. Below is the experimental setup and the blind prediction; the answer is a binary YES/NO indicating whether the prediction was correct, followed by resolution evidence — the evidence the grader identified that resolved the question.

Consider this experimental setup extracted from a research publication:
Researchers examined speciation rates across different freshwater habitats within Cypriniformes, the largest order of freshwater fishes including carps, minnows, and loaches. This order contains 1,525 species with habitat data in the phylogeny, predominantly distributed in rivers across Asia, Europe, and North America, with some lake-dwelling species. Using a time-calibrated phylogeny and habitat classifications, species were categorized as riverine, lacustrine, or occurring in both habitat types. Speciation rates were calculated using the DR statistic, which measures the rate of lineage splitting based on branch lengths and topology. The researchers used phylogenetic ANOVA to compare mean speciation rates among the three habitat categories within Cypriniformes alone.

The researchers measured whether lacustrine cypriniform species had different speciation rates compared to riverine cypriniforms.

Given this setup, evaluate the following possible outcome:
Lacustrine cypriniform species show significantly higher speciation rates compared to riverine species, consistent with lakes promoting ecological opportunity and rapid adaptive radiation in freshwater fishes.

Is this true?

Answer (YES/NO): YES